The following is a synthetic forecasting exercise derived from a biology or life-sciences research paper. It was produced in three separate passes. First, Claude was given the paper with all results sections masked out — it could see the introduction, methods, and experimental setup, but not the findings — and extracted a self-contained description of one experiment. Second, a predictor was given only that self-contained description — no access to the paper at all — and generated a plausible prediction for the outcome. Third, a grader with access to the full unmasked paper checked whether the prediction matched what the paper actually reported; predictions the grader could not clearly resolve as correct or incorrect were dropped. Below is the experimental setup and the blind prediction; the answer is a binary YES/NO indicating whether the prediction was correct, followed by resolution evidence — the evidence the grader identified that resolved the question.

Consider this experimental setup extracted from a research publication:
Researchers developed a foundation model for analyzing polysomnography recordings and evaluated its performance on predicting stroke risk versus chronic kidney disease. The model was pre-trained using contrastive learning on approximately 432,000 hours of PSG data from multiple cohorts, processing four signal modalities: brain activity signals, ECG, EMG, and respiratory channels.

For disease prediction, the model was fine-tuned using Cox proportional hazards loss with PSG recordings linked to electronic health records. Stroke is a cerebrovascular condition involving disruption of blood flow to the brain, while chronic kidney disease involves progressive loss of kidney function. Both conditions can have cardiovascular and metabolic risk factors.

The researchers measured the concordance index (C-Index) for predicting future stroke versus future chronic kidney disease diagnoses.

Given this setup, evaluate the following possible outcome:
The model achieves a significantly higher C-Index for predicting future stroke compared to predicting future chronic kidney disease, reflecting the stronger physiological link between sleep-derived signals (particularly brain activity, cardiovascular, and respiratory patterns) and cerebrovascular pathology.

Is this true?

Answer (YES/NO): NO